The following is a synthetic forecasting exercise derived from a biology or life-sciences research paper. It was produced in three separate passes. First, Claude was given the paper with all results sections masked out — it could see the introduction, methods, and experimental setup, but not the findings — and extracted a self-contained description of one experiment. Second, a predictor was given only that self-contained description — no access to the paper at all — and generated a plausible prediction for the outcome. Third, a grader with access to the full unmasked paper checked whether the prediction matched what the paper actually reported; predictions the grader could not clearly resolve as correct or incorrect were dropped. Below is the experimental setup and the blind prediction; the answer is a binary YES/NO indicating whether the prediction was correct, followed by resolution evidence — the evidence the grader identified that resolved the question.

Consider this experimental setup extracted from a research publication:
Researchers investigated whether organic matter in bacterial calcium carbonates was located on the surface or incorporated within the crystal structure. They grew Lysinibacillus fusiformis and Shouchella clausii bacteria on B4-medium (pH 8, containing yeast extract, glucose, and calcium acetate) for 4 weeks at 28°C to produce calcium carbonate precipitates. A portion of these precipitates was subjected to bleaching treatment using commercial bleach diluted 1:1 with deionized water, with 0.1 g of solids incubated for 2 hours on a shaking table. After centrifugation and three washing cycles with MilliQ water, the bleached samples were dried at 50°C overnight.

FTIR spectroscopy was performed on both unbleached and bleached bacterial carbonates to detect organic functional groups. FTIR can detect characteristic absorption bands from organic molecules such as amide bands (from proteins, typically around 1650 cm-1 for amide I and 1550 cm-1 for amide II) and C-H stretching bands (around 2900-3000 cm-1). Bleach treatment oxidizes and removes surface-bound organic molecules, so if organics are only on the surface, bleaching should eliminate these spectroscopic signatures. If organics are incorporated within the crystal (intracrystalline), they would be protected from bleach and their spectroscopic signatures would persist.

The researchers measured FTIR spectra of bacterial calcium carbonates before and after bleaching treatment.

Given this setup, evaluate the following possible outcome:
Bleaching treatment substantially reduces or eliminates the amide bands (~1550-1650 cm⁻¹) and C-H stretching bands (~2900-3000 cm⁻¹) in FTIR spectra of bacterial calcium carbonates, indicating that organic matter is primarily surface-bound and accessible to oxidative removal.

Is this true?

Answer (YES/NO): NO